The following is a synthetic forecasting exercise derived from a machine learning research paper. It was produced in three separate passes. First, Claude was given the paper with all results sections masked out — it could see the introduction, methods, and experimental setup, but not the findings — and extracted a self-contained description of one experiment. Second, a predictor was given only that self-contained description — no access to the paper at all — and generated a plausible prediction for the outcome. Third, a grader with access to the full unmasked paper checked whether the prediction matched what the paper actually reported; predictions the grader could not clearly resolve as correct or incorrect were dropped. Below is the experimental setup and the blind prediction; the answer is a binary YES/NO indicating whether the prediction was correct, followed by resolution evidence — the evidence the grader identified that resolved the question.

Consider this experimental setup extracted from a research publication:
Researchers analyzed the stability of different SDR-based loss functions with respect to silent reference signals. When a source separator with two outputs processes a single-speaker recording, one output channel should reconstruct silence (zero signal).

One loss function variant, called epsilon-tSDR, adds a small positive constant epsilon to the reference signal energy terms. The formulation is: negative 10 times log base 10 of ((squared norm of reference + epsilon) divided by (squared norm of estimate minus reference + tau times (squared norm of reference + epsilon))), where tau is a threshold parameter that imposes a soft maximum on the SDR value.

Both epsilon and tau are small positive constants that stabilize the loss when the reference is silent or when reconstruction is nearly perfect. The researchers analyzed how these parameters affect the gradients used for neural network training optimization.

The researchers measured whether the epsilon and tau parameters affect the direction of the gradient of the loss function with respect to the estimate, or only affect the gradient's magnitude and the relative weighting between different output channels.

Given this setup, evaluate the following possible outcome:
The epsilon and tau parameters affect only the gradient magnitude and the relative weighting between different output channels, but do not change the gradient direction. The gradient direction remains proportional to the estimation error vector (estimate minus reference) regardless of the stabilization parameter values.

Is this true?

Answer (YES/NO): YES